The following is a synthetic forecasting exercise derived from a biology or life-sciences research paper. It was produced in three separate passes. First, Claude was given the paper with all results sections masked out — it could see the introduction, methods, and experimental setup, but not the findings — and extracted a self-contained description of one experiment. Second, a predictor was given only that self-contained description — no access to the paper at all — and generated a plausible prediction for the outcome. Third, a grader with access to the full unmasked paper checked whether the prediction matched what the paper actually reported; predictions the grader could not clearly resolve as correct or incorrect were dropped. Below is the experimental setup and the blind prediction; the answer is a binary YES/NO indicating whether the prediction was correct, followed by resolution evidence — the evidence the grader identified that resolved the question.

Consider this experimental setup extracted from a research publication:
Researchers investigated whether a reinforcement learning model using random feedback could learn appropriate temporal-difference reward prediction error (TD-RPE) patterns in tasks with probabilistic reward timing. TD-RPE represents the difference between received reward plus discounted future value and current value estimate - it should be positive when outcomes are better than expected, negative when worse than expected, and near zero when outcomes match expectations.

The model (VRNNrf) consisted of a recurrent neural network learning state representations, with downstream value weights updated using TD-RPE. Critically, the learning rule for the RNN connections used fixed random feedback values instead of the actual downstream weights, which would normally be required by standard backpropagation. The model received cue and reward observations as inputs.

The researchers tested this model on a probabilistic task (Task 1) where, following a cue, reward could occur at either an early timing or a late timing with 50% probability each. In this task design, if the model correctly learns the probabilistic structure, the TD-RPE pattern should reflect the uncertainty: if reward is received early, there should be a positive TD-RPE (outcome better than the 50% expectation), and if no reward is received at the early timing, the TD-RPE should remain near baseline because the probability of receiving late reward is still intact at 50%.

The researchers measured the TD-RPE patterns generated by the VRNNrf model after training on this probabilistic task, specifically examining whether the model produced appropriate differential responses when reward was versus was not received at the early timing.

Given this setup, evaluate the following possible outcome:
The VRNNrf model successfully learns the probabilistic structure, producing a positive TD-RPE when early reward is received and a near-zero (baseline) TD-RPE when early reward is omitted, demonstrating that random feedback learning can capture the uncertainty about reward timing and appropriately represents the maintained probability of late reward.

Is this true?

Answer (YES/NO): YES